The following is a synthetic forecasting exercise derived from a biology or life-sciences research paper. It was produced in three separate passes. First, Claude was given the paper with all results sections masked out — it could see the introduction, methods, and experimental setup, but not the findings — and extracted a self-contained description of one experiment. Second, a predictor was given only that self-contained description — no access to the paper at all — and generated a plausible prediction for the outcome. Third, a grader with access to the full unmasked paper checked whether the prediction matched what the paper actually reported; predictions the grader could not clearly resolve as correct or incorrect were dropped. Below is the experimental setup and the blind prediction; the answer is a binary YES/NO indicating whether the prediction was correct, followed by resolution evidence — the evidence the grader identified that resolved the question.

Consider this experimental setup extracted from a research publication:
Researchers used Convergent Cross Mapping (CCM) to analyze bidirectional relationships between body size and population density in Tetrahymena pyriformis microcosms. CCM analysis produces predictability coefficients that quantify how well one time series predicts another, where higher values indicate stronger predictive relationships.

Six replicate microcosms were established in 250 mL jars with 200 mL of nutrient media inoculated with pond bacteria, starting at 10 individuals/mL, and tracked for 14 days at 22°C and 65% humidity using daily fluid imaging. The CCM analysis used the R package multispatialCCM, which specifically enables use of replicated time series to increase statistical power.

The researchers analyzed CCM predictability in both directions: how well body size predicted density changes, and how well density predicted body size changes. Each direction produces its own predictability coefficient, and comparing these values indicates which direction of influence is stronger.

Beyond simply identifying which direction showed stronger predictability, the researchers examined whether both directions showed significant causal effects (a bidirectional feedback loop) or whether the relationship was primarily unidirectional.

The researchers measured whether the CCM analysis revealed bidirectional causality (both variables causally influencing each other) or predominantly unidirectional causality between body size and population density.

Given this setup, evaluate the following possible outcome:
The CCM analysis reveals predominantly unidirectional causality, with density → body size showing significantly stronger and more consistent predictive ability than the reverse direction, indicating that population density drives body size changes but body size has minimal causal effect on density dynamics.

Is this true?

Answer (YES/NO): NO